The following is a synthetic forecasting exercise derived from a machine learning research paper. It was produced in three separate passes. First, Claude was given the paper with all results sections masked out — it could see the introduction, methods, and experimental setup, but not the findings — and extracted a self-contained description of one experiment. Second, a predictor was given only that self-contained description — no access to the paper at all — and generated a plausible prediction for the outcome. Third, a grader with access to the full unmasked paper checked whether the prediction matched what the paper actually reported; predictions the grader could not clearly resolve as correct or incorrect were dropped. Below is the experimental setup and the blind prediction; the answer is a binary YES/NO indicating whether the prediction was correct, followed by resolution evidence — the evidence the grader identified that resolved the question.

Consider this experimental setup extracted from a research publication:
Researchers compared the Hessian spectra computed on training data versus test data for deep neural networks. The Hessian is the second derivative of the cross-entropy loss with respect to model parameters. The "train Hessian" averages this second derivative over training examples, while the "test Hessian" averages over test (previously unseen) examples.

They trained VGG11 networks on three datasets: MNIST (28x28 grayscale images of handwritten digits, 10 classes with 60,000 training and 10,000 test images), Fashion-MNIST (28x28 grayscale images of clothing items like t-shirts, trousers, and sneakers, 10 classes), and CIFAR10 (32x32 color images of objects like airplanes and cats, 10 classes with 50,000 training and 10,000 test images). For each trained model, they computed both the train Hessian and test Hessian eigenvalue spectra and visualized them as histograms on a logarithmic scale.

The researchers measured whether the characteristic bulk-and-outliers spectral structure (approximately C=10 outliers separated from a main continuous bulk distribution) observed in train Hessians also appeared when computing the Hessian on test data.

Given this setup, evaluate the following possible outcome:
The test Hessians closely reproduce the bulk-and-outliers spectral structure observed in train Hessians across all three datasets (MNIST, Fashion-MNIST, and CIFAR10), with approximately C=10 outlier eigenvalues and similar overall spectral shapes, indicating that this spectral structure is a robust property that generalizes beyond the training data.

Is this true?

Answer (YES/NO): YES